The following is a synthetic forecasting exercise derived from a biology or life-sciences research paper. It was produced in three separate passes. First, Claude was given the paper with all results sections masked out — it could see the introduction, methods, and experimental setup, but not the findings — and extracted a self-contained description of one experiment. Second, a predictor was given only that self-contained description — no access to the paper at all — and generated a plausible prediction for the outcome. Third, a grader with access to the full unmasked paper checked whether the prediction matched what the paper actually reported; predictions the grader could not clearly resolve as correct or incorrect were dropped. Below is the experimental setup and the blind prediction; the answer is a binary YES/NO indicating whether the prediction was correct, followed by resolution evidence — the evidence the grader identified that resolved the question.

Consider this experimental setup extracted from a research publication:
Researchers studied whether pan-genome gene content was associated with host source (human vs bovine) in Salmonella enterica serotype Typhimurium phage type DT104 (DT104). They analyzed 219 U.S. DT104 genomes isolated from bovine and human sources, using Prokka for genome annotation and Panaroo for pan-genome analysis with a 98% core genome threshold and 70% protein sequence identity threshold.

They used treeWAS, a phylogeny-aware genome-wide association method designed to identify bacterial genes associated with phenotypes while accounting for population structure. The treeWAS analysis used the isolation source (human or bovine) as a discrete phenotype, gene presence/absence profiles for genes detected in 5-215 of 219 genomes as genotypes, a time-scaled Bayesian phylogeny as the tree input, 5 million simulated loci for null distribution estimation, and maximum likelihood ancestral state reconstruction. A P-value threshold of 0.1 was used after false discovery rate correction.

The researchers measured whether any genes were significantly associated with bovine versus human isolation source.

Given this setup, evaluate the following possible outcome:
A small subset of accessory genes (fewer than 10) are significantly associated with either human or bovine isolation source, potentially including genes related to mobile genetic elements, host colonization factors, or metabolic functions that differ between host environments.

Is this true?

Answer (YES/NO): NO